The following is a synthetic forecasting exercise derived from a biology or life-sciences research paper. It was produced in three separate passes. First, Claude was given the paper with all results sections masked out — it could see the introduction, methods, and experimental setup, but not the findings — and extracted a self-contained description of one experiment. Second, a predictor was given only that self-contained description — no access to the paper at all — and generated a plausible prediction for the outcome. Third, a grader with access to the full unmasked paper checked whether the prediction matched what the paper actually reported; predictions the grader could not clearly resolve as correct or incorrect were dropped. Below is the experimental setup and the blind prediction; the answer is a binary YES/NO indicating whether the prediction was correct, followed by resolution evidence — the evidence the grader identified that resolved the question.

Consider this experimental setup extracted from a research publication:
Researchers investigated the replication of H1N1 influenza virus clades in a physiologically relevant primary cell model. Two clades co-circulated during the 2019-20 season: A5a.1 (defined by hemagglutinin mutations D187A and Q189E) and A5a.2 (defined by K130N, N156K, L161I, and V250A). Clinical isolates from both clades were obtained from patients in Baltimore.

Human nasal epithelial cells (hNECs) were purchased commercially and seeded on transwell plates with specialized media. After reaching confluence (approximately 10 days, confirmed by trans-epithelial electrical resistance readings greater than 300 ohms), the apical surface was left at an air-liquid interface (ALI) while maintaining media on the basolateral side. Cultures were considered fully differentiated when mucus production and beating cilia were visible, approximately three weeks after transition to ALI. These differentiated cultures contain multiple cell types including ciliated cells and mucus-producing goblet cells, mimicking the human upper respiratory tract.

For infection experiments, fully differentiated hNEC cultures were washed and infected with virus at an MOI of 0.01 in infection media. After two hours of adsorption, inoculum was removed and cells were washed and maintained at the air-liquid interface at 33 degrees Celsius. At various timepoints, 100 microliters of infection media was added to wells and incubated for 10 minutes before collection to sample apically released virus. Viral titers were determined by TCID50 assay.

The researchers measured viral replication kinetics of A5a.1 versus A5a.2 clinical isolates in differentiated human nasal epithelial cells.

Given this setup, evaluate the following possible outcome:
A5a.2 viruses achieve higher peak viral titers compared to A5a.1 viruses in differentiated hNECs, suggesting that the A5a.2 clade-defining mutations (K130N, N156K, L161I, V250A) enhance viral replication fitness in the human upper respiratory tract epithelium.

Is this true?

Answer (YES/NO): NO